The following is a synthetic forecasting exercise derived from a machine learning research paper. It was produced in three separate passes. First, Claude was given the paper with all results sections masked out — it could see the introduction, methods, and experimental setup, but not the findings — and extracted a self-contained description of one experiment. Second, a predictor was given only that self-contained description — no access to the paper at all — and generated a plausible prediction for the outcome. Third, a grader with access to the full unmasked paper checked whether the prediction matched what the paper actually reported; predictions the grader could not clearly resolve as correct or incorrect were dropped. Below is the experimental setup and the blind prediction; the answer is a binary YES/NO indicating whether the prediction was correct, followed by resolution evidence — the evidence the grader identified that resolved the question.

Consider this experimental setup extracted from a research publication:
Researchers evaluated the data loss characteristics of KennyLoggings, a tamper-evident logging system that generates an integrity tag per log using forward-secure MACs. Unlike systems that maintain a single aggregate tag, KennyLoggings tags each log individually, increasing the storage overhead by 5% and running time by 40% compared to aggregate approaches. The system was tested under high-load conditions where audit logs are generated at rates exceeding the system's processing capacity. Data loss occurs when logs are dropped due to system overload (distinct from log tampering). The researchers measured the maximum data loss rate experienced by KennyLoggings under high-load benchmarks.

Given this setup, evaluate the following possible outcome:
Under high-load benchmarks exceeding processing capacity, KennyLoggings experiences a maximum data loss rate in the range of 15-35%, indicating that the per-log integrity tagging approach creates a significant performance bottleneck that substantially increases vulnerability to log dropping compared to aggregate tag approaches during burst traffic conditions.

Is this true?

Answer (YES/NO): NO